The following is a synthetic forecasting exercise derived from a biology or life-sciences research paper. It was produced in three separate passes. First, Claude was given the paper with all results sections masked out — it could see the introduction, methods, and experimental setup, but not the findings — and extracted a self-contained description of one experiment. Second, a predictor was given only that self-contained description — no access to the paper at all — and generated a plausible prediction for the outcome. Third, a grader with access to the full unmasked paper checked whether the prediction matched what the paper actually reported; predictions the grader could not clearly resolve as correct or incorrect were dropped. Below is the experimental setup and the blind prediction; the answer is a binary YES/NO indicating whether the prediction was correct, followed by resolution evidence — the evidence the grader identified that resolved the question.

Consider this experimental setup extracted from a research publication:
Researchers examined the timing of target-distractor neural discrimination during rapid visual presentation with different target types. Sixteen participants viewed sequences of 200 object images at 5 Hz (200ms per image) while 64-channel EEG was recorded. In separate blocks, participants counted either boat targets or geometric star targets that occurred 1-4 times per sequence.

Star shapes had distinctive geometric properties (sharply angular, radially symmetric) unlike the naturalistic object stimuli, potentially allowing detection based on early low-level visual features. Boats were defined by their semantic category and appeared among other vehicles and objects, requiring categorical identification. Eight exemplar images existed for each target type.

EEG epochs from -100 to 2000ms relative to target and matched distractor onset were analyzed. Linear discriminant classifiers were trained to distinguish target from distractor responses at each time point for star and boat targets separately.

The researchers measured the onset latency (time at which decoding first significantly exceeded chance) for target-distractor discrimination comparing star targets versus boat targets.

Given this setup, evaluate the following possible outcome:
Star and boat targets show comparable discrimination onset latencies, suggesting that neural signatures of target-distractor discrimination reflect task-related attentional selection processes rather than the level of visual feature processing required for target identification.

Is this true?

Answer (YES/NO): NO